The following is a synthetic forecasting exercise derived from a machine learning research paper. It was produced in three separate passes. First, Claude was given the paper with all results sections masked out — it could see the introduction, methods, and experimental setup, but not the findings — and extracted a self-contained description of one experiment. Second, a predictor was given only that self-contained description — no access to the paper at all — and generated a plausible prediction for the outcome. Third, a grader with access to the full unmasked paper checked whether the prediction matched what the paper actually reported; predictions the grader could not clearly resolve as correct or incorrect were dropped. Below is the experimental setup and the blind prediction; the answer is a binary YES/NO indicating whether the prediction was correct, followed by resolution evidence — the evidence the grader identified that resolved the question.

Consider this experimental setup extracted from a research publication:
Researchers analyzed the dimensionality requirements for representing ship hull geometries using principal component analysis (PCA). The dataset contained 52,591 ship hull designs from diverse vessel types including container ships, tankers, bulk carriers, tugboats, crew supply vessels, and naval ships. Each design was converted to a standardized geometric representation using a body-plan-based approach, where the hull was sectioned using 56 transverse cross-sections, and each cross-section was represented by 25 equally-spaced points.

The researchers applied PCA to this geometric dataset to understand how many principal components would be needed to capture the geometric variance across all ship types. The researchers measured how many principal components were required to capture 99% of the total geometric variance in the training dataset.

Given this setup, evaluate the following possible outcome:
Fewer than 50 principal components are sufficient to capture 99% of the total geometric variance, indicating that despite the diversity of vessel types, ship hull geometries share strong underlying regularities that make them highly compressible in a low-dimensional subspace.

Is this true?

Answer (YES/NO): YES